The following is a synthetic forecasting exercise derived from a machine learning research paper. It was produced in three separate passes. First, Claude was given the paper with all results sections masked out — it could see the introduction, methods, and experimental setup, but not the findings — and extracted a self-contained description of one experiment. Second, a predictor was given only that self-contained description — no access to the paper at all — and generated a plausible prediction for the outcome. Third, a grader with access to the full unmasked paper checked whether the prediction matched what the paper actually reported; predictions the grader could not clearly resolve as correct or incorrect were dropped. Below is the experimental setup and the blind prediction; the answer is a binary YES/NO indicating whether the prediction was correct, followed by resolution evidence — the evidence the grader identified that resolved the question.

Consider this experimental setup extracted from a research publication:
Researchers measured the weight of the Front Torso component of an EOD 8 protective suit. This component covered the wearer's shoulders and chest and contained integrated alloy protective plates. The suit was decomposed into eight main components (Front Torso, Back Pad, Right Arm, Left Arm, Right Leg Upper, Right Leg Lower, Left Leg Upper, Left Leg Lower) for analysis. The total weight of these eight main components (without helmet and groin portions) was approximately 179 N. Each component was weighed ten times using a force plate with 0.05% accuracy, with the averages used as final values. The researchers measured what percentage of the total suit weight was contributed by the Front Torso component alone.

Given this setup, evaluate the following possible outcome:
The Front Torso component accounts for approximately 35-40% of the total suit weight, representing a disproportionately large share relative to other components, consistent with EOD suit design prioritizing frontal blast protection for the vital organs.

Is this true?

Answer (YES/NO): NO